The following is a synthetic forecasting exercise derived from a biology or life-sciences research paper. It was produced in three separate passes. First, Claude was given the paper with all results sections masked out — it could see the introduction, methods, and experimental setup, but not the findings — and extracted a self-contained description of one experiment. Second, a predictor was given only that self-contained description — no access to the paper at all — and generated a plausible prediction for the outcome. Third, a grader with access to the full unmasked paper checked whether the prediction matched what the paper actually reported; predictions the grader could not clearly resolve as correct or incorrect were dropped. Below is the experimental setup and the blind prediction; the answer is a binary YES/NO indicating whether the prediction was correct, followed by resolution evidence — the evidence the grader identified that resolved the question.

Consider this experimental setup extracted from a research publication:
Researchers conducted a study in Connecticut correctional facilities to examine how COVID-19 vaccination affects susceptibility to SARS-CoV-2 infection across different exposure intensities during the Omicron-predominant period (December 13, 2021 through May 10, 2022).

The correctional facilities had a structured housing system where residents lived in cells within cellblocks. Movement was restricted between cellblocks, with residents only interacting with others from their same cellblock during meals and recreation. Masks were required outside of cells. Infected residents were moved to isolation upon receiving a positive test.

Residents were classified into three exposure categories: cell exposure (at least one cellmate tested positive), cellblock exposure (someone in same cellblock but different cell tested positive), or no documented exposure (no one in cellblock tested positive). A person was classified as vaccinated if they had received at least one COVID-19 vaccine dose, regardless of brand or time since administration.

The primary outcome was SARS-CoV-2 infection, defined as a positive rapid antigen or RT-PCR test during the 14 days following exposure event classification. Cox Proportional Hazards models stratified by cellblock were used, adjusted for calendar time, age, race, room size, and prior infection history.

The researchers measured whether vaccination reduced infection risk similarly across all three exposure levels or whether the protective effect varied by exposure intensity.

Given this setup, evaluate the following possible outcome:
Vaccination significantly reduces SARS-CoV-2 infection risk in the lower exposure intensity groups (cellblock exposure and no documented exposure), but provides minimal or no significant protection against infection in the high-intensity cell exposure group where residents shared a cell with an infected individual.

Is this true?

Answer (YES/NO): YES